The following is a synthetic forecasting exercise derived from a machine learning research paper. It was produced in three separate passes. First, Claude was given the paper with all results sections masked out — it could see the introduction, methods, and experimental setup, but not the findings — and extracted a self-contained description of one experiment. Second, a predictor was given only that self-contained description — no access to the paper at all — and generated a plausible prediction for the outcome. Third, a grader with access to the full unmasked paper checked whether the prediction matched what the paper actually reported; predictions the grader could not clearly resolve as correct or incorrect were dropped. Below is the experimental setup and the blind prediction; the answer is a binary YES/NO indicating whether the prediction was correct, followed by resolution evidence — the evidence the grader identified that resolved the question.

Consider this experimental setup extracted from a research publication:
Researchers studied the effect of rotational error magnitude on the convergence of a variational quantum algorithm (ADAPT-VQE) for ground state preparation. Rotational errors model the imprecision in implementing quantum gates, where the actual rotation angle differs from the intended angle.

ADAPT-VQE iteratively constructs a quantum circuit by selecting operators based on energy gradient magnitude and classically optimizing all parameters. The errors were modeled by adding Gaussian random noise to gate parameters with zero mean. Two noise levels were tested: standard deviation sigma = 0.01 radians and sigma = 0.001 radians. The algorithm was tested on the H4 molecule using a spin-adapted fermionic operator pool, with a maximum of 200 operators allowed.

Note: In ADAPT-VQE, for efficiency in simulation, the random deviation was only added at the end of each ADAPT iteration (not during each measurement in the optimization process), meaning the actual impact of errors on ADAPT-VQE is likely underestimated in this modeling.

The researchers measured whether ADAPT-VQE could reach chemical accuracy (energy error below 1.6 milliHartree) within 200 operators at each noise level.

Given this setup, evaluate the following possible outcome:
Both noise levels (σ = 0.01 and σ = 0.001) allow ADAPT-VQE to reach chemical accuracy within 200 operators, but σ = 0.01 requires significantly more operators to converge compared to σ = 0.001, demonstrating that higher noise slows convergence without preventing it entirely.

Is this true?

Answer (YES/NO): NO